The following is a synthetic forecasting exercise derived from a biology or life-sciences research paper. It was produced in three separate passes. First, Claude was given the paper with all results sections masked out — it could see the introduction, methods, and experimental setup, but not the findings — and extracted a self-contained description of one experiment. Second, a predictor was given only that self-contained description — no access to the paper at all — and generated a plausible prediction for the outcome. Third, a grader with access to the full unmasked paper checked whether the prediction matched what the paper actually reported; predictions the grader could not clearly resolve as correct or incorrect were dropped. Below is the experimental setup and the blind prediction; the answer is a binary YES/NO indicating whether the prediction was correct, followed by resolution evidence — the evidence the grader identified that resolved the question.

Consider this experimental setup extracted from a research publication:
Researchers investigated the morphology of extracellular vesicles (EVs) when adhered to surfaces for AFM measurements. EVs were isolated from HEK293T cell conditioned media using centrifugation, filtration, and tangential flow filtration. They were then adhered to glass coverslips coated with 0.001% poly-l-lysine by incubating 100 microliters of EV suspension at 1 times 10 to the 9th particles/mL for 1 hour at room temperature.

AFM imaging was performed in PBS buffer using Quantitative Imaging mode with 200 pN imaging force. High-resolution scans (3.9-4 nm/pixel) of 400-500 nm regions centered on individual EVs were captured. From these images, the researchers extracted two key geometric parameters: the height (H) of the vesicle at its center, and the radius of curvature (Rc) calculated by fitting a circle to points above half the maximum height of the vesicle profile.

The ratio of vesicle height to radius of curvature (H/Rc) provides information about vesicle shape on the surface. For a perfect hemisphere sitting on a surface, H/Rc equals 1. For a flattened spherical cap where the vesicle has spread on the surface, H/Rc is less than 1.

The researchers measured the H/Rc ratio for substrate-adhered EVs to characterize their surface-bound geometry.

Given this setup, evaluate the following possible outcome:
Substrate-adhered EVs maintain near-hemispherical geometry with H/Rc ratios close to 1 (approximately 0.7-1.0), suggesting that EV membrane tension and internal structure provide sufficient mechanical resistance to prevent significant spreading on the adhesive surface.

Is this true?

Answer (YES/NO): NO